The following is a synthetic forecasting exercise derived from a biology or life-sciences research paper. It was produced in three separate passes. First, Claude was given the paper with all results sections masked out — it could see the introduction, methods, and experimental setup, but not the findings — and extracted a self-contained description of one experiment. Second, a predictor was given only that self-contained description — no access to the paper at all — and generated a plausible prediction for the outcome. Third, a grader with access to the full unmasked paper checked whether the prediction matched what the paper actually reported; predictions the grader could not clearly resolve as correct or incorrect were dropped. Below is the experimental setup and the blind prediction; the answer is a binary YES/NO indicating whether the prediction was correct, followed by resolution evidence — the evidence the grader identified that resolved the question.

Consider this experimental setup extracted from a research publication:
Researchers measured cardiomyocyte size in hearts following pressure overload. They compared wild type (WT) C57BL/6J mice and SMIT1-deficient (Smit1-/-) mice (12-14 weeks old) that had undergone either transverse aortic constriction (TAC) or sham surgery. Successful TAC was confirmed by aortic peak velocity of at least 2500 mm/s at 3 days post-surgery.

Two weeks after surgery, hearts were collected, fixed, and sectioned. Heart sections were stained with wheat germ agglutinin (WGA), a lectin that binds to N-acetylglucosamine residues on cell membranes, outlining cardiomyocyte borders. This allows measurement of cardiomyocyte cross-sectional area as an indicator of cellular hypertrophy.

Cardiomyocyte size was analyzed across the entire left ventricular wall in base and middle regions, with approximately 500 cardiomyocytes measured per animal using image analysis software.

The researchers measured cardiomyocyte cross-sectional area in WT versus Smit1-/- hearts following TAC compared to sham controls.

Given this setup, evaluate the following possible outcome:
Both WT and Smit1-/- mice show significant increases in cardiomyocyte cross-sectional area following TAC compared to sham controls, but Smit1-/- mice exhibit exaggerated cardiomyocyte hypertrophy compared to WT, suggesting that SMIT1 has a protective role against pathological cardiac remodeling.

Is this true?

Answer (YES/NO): NO